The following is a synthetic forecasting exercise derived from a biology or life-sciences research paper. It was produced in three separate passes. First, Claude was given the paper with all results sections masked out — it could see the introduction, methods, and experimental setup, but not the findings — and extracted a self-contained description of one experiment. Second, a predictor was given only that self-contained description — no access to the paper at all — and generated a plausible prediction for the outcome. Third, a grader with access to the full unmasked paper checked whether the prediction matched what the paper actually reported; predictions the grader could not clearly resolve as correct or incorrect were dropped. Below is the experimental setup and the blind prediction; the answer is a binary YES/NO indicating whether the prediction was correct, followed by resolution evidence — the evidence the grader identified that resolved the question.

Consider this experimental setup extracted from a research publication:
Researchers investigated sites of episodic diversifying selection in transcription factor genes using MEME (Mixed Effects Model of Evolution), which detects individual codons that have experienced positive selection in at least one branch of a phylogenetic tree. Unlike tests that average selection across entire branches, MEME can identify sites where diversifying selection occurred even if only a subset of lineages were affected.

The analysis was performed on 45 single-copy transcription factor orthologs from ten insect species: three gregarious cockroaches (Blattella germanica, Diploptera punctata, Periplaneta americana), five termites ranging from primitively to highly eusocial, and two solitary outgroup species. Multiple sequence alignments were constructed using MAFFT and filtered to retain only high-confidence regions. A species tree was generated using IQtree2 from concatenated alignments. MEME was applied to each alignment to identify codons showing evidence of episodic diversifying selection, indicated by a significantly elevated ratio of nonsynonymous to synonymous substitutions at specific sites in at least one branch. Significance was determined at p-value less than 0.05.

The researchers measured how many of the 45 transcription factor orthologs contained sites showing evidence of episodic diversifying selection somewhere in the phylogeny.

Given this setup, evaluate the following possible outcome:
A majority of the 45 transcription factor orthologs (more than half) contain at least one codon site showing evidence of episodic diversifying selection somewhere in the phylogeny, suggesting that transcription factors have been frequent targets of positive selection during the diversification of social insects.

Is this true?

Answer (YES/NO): NO